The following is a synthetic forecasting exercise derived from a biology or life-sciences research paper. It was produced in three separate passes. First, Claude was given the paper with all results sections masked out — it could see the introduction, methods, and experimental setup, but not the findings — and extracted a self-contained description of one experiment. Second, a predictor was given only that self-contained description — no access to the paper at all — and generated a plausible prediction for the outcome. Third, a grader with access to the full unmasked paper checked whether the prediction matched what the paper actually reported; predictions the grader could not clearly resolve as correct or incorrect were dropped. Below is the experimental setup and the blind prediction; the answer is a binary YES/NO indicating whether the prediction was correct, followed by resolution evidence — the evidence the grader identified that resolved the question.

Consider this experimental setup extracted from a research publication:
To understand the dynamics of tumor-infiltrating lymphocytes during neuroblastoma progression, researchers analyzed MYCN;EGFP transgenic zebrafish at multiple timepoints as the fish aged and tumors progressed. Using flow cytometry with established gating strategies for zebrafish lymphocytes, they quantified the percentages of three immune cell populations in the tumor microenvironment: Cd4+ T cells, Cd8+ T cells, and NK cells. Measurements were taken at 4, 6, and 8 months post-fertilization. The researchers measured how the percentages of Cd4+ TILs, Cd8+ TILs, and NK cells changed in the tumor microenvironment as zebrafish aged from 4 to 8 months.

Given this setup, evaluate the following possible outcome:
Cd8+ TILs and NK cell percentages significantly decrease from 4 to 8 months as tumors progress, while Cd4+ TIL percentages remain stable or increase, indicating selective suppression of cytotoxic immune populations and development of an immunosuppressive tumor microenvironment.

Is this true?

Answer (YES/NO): NO